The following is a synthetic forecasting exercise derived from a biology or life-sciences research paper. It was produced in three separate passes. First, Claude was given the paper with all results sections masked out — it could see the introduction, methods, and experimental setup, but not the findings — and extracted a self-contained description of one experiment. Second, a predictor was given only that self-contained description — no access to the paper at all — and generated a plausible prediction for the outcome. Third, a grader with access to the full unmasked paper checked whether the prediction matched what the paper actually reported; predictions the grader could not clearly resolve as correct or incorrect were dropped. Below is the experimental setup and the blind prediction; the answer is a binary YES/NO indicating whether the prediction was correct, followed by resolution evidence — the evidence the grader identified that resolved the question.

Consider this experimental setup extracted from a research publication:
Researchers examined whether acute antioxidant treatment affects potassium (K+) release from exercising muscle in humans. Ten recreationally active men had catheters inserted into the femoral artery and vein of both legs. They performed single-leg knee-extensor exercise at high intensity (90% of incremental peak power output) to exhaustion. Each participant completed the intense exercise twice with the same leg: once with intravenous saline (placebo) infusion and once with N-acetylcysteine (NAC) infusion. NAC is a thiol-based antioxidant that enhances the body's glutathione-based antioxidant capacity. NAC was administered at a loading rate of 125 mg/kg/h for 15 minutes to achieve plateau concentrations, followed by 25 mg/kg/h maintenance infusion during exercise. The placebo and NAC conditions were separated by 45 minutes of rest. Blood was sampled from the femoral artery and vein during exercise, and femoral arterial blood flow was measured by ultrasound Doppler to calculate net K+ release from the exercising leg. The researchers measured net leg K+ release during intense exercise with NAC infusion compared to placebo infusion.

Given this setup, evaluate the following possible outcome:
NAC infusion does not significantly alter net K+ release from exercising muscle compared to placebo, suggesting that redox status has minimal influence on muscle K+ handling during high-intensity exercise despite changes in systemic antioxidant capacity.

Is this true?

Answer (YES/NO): YES